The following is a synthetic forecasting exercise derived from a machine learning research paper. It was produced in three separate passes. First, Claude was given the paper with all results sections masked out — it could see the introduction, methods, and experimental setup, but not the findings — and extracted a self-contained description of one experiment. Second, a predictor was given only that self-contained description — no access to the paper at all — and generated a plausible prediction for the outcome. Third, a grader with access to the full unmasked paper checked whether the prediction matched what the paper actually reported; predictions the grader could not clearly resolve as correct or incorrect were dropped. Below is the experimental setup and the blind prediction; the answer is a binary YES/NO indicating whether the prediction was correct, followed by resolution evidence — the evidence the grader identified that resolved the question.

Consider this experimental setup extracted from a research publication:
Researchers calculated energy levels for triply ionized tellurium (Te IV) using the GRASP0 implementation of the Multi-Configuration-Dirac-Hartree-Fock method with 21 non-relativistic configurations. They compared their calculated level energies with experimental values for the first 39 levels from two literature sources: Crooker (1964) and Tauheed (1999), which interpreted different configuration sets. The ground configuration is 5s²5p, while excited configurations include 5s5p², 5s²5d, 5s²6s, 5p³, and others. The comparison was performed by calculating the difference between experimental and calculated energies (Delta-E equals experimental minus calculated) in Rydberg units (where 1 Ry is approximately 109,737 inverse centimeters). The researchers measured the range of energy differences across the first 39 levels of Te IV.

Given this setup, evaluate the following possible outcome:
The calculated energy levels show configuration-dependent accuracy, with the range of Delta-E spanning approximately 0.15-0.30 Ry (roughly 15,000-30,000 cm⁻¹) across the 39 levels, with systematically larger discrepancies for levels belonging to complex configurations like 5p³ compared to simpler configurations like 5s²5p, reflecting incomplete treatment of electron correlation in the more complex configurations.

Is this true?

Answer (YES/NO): NO